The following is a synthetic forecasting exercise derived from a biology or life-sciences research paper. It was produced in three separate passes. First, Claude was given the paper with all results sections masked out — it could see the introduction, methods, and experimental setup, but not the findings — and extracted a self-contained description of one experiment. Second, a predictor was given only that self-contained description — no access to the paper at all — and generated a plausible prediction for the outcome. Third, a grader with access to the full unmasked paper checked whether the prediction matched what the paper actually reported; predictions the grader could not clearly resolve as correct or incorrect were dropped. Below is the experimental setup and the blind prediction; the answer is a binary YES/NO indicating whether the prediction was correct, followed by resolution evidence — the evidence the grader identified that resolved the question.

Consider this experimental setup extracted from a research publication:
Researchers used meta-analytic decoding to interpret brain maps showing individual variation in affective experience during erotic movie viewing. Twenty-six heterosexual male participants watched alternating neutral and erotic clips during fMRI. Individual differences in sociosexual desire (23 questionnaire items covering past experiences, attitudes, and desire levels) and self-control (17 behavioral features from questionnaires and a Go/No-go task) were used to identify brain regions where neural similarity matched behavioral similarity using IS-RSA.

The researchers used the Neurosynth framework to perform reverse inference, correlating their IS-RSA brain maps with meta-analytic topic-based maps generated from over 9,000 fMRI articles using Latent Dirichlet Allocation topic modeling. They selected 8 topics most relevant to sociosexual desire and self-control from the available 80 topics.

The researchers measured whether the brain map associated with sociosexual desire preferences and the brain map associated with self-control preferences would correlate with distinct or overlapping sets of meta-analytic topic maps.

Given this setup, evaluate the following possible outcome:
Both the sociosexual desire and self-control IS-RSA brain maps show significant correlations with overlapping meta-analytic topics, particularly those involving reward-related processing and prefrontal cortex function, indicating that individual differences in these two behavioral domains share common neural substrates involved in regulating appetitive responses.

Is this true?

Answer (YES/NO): NO